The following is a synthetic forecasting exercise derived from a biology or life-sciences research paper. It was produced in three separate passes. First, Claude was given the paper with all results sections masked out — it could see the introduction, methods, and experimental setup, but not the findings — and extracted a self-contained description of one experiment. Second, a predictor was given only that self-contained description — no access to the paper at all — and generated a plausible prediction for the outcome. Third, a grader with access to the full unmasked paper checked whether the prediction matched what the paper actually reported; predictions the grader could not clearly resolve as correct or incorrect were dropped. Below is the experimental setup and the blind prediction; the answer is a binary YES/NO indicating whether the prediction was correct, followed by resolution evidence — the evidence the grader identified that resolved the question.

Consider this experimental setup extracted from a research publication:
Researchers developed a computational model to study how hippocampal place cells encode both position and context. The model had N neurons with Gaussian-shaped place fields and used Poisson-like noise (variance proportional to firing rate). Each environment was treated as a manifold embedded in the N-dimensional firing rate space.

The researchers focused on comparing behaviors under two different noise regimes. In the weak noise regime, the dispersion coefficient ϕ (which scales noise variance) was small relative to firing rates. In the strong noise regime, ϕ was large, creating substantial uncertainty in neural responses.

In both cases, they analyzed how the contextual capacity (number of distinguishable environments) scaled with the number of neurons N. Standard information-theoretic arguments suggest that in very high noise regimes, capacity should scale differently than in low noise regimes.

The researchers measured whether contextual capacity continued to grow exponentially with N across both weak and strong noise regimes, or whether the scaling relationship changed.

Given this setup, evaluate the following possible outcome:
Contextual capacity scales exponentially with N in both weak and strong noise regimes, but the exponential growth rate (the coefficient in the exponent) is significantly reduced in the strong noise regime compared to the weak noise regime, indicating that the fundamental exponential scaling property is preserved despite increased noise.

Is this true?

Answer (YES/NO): NO